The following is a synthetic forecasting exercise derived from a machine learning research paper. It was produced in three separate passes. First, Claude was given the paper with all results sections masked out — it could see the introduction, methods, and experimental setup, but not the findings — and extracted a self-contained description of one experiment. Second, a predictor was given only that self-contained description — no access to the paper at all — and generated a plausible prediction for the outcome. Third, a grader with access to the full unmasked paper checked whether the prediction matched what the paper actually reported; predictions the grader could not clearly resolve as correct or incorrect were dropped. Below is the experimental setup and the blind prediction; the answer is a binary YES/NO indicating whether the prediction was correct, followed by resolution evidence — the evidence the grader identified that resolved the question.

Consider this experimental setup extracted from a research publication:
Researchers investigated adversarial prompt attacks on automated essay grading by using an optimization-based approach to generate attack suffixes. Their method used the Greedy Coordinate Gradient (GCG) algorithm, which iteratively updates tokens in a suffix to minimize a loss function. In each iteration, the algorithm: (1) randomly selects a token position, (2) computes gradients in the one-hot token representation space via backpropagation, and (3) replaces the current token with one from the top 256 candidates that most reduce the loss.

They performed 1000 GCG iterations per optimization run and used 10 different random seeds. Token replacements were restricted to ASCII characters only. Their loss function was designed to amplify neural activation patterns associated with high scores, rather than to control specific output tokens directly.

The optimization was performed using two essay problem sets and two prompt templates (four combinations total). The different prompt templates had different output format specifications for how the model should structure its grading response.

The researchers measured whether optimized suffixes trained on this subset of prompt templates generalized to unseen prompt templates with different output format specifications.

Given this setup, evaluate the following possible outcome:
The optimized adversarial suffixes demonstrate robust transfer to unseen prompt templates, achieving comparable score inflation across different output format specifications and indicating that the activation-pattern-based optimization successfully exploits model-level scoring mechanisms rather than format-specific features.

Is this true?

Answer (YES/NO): YES